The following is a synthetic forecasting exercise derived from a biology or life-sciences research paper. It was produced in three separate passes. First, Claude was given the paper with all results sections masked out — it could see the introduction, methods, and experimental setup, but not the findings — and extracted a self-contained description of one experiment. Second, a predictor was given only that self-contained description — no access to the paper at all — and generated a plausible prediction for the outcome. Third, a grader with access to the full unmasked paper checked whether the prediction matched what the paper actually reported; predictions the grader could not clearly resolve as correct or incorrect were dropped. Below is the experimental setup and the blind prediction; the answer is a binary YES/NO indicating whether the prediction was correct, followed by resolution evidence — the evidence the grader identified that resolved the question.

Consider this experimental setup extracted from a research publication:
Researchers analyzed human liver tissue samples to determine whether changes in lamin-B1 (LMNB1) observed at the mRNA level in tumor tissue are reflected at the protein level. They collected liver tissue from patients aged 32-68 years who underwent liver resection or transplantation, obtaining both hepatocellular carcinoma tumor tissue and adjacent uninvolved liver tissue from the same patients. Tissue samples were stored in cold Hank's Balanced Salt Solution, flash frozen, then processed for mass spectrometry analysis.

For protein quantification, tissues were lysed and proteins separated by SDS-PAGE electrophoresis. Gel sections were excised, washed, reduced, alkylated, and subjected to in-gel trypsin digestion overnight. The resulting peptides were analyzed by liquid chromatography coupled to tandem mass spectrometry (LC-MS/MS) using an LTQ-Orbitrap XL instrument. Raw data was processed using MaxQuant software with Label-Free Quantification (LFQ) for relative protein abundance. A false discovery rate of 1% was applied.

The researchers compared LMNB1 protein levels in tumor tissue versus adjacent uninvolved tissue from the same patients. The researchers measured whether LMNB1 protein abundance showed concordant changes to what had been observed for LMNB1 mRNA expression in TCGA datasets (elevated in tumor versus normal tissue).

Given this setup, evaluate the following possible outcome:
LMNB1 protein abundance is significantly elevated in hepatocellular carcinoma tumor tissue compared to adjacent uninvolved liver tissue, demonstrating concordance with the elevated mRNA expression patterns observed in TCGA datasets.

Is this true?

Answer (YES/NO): YES